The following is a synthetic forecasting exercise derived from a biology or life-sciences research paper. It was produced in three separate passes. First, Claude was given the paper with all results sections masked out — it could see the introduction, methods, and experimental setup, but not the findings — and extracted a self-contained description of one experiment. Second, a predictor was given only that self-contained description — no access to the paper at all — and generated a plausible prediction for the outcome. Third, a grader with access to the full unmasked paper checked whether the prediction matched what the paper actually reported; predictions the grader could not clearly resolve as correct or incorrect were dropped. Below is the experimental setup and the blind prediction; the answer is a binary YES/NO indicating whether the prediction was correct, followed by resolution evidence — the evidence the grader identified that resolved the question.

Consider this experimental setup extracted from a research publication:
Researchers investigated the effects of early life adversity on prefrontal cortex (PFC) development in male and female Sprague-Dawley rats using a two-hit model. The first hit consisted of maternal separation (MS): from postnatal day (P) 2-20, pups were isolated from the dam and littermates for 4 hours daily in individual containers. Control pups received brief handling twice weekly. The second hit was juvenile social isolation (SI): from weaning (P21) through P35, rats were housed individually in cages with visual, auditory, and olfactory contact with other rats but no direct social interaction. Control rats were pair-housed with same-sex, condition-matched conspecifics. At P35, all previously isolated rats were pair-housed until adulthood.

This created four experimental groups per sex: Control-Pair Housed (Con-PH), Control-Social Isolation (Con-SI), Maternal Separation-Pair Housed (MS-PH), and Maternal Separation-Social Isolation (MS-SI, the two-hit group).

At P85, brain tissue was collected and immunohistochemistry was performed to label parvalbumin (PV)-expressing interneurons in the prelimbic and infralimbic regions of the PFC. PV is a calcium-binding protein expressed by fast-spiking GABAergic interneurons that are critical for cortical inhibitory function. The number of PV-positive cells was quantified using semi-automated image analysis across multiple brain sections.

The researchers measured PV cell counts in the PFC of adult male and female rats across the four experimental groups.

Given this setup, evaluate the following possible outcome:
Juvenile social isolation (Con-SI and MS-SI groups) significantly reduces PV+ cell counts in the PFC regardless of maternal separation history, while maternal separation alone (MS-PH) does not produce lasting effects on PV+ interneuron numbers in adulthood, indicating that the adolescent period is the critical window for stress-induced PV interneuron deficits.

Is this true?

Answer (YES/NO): NO